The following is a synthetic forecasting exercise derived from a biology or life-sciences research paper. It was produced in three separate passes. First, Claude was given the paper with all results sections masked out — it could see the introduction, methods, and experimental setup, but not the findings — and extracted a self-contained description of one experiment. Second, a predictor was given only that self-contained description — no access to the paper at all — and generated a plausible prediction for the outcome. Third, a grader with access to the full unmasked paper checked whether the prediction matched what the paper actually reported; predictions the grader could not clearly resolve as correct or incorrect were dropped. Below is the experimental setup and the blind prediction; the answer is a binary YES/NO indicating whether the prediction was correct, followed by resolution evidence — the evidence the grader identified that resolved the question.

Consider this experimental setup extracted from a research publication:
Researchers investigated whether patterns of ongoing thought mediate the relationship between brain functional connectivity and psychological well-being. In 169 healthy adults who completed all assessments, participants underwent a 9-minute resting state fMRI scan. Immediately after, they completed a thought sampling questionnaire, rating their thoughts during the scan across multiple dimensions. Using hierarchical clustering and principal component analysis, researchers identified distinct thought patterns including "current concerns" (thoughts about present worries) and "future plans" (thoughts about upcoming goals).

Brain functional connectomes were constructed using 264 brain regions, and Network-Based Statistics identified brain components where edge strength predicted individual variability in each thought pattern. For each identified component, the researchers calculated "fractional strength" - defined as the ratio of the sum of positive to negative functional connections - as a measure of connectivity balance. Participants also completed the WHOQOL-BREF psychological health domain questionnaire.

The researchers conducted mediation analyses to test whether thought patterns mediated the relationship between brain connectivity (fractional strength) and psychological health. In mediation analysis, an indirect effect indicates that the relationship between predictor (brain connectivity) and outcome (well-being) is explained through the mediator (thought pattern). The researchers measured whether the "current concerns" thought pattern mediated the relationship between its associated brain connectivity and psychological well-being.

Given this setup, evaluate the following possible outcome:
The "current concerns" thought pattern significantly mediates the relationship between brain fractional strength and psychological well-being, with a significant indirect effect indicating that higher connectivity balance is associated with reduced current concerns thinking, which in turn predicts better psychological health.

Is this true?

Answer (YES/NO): NO